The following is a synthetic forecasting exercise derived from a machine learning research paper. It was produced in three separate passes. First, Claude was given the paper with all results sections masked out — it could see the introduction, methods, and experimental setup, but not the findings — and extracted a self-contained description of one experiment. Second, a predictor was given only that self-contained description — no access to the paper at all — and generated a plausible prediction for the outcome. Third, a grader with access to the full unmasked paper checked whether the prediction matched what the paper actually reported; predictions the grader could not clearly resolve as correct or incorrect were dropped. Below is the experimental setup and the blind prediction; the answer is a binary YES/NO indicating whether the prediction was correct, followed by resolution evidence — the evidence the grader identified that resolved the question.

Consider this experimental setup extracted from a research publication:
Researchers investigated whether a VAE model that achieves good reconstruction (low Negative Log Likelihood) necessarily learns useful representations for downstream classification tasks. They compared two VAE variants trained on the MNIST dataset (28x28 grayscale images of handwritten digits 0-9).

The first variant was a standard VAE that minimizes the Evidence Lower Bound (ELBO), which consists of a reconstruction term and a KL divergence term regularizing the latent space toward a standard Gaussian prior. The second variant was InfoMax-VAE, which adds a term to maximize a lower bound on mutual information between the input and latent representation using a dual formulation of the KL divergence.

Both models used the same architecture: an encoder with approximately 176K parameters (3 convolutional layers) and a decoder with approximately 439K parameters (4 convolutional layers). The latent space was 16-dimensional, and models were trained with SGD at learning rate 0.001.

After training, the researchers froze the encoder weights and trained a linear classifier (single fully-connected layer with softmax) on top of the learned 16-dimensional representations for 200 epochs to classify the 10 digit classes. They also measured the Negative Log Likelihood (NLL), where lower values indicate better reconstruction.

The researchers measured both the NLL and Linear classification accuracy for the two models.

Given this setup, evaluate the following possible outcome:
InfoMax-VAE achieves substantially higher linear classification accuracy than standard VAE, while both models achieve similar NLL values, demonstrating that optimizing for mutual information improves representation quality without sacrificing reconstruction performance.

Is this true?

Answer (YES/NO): NO